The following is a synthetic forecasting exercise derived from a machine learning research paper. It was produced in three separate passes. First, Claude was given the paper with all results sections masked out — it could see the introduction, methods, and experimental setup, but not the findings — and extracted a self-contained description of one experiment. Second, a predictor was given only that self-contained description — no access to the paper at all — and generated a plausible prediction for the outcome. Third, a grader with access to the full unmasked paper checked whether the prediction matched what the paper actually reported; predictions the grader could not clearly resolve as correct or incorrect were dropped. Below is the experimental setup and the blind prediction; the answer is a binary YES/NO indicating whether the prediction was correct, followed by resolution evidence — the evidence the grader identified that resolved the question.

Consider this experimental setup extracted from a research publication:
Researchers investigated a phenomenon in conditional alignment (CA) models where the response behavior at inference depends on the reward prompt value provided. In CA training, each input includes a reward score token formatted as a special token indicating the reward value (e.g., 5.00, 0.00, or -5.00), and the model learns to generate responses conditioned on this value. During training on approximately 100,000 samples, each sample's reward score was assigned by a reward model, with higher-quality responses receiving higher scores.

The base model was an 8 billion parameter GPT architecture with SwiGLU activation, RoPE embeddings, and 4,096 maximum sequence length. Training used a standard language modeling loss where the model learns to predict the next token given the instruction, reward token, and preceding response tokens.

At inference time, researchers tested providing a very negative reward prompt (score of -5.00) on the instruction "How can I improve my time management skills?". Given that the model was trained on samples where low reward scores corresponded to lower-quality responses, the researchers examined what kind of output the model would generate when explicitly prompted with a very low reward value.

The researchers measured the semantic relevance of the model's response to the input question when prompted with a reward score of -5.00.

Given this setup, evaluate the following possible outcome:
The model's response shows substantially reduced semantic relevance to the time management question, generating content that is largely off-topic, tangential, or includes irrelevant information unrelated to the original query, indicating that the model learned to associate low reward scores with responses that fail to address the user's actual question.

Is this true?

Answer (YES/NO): YES